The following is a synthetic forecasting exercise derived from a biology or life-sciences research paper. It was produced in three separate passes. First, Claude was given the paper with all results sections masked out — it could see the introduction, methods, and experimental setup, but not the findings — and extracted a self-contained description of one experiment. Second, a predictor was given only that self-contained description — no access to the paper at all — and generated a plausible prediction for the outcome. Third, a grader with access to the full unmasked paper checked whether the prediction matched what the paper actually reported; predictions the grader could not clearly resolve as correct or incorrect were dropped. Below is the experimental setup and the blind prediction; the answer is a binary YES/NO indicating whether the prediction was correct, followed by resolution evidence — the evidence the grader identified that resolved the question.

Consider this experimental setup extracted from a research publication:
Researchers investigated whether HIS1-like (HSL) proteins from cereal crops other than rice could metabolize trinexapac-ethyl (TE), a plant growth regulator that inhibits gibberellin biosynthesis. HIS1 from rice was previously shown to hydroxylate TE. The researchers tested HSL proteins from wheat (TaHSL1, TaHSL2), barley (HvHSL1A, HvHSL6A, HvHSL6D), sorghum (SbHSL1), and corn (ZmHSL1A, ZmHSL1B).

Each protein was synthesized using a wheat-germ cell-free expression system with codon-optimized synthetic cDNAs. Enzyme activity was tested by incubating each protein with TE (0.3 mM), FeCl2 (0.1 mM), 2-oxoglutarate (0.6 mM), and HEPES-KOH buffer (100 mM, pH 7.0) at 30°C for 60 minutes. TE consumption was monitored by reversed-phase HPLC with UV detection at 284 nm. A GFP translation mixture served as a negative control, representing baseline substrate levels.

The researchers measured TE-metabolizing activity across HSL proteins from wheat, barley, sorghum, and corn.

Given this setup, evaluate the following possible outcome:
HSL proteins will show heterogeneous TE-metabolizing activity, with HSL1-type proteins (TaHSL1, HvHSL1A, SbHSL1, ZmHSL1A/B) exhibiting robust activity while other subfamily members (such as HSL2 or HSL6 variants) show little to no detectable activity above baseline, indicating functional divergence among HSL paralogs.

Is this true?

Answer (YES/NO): NO